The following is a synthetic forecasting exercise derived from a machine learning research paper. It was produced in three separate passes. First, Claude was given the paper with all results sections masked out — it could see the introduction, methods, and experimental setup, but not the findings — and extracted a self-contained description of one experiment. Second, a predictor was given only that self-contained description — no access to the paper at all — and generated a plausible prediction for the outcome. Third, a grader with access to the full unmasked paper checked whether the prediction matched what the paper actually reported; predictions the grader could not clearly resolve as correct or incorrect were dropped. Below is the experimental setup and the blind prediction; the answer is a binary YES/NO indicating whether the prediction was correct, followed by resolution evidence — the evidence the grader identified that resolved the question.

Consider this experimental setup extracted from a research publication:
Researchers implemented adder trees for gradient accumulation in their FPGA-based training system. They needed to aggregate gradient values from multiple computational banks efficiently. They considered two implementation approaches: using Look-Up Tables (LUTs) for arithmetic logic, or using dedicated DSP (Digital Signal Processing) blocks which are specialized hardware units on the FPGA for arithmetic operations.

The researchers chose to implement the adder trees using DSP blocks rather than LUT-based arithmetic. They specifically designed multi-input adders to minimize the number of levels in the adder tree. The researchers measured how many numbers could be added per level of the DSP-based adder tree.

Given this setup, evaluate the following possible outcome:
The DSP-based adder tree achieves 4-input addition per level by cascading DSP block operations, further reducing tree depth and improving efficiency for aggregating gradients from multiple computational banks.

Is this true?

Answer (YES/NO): NO